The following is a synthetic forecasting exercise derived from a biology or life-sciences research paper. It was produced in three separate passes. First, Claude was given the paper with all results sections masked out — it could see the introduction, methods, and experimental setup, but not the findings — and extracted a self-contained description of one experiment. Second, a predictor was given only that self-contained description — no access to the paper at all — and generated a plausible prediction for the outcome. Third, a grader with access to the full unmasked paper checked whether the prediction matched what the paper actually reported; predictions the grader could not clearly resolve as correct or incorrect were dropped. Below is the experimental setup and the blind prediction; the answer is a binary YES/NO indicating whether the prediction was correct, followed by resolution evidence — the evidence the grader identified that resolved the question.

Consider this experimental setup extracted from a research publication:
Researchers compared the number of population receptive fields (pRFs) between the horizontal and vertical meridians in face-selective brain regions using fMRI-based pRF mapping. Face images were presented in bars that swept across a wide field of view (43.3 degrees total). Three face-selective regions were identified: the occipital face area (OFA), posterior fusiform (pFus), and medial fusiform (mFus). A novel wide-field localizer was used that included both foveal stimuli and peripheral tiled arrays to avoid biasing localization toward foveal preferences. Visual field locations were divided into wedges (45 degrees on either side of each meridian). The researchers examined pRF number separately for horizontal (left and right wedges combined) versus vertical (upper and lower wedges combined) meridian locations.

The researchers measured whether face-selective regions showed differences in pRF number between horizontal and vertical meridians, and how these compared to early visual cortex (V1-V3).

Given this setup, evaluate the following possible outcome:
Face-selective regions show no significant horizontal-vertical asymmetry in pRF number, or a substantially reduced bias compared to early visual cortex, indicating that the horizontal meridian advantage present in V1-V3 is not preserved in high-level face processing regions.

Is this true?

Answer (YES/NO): NO